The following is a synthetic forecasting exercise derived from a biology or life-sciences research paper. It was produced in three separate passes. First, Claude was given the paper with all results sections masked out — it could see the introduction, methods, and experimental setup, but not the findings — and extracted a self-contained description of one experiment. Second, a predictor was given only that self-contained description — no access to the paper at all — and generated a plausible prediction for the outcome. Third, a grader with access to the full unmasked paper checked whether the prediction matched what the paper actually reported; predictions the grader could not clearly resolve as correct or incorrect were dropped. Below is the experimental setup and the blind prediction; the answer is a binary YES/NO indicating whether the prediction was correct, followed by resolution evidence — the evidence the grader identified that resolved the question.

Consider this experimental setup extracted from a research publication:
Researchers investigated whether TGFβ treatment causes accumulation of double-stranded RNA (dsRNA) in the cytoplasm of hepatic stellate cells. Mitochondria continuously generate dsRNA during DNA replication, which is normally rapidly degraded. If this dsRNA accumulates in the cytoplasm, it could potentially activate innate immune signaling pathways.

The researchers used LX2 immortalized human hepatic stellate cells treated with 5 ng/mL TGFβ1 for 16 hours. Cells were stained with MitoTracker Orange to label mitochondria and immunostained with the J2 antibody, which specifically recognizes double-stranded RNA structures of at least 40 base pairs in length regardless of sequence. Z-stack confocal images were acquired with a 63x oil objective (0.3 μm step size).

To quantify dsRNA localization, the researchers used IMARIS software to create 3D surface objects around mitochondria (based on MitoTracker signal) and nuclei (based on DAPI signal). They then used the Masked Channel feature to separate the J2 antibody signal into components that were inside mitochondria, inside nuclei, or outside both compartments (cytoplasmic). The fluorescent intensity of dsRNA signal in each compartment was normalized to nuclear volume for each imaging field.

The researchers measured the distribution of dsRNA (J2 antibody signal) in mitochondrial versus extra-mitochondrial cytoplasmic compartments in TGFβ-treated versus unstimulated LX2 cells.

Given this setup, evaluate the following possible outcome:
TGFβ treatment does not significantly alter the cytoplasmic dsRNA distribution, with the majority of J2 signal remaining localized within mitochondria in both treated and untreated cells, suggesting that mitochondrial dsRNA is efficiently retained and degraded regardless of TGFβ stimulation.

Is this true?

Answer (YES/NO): NO